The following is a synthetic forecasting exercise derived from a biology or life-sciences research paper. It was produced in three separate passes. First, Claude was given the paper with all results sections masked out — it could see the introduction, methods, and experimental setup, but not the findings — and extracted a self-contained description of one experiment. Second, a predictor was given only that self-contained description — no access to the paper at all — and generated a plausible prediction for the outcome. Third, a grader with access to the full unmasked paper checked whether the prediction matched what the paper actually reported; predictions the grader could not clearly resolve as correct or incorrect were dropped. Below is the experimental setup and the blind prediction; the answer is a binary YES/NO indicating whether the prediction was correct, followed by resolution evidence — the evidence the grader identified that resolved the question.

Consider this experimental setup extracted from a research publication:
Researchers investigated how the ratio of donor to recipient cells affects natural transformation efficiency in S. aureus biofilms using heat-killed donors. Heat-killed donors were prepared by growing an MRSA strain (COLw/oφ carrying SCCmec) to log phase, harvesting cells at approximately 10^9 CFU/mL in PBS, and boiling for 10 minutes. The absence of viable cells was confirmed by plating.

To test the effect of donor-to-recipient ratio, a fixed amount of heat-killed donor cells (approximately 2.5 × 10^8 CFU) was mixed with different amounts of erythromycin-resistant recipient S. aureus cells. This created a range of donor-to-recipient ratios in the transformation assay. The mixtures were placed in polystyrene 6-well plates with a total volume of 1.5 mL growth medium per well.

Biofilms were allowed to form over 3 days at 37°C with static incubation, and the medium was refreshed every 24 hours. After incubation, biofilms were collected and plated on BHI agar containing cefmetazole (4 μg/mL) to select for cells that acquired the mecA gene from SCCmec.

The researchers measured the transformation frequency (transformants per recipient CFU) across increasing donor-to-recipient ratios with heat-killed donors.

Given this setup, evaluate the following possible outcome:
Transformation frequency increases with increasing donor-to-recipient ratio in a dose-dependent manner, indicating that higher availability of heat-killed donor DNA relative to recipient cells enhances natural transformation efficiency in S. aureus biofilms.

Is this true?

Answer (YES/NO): NO